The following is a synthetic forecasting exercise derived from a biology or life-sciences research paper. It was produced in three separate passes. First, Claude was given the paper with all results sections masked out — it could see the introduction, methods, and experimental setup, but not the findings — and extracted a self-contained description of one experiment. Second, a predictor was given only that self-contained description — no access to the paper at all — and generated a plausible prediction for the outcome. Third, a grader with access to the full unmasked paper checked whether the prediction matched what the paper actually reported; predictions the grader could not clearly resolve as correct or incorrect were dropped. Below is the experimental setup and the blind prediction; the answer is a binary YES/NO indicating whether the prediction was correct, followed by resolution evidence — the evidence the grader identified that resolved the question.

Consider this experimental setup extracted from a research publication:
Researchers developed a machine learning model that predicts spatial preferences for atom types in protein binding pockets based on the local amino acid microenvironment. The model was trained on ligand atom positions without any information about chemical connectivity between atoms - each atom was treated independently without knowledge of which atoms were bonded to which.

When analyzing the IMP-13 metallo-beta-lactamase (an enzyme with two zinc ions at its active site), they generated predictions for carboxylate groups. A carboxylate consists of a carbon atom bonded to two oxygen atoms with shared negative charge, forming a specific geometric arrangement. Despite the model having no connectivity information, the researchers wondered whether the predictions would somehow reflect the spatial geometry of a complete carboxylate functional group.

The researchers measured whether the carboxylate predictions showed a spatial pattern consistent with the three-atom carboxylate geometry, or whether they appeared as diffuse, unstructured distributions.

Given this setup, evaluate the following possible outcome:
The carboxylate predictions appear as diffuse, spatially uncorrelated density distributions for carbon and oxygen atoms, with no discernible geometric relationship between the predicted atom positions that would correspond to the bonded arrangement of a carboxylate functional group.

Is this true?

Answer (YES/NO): NO